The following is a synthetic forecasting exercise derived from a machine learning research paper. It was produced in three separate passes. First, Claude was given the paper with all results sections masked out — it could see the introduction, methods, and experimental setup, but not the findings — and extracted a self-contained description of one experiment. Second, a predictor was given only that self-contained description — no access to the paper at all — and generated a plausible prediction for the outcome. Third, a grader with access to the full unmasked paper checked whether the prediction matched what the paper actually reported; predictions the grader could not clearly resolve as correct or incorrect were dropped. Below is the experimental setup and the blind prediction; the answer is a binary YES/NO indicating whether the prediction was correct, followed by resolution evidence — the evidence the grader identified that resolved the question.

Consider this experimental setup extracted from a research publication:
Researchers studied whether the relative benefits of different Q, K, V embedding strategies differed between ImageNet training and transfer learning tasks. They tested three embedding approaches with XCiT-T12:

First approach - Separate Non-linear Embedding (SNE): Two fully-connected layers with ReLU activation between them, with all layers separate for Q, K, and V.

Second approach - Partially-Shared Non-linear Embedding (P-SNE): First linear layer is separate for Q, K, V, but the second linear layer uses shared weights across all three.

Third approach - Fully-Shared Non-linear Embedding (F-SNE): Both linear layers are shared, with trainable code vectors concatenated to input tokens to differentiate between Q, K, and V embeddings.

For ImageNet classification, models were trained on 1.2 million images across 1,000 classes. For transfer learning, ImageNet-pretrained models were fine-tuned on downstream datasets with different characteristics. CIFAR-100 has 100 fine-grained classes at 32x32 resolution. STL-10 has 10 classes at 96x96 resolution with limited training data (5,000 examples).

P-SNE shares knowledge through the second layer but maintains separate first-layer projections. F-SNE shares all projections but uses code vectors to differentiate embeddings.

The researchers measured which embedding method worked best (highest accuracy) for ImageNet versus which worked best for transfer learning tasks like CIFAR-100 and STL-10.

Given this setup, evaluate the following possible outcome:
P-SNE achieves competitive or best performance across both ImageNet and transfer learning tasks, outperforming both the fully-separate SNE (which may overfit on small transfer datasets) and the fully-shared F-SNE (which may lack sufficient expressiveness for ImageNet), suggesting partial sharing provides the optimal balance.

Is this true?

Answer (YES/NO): NO